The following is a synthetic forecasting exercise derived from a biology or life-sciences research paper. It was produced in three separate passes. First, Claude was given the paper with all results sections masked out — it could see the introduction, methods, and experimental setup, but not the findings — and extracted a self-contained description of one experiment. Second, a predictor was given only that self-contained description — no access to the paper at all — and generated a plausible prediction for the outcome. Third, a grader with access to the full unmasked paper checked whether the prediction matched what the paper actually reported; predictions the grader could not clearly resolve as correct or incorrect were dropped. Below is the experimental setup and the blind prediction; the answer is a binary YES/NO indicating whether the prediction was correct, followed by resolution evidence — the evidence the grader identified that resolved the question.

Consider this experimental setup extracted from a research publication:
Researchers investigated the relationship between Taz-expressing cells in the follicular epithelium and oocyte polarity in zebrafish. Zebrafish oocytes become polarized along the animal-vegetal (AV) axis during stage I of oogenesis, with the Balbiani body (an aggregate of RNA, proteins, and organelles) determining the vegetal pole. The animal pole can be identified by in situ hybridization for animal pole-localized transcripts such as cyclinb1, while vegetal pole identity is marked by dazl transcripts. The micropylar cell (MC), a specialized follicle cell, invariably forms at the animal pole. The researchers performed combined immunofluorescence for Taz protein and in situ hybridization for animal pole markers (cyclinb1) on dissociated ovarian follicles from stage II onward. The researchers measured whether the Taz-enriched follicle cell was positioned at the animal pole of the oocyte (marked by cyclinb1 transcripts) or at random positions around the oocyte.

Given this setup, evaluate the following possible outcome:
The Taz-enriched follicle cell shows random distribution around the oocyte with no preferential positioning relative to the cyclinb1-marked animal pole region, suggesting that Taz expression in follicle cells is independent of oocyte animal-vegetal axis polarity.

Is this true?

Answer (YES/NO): NO